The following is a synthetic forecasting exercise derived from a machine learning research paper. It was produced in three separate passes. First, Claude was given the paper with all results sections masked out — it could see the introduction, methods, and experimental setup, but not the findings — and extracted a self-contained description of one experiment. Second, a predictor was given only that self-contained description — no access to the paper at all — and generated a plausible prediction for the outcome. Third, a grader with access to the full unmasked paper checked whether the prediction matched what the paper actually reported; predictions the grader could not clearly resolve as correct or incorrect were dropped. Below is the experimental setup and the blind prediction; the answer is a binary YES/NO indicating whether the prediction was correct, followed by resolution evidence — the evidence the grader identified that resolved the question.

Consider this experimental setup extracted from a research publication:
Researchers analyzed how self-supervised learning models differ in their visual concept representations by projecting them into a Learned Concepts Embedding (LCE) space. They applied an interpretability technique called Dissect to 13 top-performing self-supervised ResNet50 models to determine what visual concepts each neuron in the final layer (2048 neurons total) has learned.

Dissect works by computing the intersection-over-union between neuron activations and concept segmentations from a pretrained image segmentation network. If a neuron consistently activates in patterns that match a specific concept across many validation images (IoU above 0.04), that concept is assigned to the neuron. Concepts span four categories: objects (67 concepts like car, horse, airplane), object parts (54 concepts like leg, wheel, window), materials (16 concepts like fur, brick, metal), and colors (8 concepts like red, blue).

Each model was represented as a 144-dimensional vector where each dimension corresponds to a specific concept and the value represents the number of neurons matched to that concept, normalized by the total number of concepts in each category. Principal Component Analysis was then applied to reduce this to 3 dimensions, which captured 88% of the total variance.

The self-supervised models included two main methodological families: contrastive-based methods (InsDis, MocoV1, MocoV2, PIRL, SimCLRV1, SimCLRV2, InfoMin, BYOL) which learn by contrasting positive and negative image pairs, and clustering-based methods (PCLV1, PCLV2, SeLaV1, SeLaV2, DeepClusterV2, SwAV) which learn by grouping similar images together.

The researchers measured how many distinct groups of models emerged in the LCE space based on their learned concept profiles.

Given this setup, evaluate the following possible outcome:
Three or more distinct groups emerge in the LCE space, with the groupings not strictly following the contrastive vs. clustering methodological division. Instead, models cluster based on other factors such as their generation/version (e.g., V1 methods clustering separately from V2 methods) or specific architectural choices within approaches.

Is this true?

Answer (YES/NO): YES